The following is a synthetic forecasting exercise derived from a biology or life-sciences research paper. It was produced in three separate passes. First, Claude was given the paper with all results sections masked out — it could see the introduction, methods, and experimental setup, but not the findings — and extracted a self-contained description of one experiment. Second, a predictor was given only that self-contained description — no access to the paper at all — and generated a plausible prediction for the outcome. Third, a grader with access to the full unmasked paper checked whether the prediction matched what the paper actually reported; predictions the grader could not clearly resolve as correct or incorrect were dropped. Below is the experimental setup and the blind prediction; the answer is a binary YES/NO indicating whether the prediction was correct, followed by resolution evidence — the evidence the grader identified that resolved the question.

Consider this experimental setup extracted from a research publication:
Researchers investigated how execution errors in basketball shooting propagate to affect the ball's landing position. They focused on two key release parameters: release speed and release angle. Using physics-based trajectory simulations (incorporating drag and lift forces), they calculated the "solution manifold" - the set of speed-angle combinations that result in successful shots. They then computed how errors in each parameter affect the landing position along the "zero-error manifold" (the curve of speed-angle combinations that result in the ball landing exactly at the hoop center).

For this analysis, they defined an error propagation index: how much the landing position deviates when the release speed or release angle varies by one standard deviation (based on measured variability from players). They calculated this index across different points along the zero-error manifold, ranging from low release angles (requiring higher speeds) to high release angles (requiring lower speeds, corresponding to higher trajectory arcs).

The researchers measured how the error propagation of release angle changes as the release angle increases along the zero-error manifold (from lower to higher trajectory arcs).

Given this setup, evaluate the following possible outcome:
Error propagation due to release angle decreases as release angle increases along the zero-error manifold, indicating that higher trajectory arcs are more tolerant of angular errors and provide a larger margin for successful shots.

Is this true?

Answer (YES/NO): NO